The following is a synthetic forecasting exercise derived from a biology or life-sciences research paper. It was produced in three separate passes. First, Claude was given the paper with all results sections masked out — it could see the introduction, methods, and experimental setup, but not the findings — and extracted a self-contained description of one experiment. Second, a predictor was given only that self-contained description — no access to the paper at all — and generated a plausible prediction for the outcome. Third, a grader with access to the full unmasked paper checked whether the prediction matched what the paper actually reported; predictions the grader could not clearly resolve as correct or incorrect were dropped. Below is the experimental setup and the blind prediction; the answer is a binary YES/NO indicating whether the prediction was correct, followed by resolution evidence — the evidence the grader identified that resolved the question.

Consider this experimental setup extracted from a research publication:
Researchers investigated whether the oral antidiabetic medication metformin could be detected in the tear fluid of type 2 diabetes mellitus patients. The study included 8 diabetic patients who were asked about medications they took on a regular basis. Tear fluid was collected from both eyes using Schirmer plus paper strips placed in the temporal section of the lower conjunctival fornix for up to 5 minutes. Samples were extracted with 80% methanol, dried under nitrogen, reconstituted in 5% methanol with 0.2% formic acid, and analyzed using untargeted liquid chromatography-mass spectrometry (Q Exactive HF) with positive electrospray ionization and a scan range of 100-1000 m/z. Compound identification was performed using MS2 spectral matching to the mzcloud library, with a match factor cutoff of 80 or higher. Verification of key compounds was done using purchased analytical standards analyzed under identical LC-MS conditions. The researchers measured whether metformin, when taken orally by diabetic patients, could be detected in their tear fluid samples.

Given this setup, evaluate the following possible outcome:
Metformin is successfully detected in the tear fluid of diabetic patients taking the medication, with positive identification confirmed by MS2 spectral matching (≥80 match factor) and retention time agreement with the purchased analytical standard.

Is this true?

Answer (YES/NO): YES